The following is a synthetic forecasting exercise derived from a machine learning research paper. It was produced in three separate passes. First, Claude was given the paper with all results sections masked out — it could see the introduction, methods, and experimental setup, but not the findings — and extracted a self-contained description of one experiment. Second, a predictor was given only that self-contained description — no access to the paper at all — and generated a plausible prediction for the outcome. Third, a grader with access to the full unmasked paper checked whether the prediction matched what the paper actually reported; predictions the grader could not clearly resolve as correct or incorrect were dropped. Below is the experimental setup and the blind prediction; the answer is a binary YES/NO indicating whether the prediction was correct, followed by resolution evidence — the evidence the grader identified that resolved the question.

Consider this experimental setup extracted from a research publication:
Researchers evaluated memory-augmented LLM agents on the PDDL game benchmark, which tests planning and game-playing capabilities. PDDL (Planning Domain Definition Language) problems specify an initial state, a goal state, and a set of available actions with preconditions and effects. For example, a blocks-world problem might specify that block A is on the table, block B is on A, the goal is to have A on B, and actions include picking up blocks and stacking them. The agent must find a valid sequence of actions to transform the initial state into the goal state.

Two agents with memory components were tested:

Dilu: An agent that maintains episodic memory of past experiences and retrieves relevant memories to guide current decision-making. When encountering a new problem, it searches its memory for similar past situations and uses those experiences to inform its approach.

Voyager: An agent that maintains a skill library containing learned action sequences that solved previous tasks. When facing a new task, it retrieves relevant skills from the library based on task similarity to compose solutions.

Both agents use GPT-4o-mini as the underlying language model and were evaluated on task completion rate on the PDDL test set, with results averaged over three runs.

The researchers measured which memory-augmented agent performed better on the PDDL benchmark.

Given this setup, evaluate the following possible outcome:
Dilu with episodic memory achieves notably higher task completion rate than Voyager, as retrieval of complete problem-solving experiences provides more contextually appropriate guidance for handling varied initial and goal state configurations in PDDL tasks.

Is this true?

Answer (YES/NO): YES